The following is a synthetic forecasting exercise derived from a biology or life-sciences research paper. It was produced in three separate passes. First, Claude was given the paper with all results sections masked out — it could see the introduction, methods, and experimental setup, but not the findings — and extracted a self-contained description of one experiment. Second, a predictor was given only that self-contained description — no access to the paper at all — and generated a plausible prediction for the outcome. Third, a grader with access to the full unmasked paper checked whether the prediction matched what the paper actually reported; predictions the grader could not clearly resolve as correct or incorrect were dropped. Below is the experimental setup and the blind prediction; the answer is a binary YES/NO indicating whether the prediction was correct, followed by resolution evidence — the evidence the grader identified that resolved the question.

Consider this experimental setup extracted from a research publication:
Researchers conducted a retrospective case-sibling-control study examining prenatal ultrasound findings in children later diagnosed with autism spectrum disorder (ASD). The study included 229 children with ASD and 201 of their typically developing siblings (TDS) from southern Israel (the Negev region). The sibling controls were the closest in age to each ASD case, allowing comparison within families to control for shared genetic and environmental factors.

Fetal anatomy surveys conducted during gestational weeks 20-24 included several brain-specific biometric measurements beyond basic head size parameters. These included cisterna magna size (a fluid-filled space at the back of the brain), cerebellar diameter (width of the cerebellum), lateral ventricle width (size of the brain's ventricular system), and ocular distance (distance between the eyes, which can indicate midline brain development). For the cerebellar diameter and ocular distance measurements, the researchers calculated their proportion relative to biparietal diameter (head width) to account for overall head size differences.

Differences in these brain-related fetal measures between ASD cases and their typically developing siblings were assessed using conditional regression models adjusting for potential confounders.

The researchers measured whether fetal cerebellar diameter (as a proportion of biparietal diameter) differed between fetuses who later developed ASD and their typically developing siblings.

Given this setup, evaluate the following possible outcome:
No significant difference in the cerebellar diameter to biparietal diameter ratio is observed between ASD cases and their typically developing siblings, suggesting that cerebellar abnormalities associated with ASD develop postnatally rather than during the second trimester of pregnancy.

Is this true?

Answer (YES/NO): YES